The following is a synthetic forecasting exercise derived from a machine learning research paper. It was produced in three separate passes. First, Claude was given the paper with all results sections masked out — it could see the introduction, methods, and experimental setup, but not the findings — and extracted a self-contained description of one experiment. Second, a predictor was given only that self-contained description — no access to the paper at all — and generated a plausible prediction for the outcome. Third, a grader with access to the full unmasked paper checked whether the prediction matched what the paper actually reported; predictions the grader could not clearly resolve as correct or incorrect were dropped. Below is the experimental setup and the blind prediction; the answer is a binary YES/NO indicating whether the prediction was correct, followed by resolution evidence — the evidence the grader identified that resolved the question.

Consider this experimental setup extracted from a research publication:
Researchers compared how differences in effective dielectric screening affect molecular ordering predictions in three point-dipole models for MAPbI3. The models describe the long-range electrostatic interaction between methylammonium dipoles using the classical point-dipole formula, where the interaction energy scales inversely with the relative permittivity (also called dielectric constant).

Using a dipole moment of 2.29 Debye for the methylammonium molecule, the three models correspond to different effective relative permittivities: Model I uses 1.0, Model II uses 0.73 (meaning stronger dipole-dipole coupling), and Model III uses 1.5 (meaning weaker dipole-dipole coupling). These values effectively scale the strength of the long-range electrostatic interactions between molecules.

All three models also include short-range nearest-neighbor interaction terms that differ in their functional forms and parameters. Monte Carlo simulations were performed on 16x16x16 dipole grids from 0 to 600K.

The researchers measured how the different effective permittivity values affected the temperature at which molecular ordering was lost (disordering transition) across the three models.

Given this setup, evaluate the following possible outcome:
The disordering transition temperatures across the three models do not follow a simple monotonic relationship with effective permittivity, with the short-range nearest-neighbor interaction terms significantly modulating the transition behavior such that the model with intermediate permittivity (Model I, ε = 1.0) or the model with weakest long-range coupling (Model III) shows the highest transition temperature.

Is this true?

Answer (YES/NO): NO